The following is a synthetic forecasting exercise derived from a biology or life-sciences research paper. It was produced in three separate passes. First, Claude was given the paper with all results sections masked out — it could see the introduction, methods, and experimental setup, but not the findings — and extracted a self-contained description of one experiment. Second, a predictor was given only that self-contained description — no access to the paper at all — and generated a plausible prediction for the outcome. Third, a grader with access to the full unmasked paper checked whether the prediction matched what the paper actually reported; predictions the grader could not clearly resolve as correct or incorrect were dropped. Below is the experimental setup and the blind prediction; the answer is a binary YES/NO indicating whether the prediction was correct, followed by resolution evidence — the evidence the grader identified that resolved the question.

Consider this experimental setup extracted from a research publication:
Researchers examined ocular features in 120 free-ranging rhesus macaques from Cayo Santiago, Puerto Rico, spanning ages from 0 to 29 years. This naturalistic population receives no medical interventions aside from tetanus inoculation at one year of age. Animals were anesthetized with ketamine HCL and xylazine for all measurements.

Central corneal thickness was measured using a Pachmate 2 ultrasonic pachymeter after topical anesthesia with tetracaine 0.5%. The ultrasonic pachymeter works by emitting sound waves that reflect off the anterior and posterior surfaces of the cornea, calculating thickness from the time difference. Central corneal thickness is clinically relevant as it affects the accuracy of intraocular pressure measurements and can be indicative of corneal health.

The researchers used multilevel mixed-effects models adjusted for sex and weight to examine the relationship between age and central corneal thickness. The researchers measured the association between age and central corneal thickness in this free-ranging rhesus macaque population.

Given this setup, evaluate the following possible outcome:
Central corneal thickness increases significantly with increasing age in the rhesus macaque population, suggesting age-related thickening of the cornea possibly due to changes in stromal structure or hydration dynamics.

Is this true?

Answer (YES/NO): NO